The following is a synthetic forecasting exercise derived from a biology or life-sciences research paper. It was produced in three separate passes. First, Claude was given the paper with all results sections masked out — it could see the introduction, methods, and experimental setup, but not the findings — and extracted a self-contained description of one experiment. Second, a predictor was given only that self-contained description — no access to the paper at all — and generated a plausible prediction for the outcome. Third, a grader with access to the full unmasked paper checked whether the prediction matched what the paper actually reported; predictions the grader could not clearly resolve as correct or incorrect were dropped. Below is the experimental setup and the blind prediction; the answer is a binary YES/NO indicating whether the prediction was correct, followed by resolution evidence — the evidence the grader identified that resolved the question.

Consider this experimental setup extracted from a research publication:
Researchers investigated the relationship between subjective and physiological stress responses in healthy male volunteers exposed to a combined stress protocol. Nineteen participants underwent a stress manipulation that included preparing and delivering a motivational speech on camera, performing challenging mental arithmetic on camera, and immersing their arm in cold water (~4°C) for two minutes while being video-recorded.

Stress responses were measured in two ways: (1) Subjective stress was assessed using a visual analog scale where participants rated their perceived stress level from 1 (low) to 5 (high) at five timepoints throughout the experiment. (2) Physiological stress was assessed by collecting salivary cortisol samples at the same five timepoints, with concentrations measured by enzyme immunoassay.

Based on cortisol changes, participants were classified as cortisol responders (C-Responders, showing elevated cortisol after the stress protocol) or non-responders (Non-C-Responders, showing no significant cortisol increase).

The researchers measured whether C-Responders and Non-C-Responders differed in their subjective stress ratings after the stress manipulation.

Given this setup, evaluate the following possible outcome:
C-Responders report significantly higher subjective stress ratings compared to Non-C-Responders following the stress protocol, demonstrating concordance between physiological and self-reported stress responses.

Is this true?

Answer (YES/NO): NO